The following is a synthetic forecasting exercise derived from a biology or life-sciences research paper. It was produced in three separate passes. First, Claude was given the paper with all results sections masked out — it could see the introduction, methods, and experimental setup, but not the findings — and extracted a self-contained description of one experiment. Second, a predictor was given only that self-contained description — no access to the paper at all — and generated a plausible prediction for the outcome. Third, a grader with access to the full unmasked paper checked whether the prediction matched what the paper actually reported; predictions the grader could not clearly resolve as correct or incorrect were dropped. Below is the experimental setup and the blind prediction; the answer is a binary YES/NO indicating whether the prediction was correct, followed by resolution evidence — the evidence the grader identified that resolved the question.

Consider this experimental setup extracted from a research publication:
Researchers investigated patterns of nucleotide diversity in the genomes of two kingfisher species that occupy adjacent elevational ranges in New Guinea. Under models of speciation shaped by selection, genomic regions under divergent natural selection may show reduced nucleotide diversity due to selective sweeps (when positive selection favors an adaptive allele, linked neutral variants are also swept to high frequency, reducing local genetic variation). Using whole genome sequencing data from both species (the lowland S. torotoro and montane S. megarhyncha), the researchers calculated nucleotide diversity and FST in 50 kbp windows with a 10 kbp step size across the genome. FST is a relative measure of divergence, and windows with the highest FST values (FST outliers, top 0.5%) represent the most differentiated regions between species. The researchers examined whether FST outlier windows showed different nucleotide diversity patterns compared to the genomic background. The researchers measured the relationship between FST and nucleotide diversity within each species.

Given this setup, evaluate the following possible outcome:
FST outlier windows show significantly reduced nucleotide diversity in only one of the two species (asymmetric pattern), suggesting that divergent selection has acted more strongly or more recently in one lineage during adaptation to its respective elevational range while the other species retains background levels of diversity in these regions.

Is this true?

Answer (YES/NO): NO